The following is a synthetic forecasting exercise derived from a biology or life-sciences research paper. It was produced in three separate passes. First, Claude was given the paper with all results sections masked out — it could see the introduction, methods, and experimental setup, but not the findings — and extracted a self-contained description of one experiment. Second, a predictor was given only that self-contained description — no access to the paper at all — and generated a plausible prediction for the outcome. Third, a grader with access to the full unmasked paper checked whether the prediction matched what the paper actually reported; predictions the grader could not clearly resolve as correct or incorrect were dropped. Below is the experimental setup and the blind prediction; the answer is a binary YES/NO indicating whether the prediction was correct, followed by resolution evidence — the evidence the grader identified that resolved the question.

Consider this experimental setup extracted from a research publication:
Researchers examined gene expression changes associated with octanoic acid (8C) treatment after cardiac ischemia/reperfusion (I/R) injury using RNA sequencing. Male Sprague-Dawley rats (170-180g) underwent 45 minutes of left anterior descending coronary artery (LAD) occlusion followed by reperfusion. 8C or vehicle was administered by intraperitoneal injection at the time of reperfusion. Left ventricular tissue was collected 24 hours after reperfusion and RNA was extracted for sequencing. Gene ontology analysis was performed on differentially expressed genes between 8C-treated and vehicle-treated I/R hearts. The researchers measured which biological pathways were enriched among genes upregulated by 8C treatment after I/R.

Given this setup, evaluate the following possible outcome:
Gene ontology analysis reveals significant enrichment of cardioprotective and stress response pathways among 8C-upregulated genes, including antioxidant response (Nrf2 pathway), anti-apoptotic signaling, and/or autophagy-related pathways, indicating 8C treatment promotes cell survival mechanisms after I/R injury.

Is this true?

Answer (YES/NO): NO